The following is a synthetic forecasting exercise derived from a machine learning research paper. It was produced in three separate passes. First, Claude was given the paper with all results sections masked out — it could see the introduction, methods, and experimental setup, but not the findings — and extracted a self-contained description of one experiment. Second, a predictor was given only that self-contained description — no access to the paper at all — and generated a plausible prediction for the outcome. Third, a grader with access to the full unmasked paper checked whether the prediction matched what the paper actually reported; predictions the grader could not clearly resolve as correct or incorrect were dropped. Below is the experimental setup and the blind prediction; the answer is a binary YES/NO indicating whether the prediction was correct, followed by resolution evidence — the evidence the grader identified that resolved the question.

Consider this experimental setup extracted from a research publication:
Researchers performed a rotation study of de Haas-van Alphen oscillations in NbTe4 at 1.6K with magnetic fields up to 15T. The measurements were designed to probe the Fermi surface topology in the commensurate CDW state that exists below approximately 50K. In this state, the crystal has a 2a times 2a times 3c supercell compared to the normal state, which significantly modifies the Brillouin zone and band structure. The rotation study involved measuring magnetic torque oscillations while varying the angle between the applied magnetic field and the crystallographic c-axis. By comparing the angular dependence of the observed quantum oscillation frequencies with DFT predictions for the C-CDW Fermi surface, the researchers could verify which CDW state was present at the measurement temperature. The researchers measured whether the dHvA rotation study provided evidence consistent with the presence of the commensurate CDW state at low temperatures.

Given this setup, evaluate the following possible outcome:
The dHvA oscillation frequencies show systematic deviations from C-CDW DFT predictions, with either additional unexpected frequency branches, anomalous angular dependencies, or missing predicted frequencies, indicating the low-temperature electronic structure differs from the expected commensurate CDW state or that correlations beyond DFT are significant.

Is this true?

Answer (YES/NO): NO